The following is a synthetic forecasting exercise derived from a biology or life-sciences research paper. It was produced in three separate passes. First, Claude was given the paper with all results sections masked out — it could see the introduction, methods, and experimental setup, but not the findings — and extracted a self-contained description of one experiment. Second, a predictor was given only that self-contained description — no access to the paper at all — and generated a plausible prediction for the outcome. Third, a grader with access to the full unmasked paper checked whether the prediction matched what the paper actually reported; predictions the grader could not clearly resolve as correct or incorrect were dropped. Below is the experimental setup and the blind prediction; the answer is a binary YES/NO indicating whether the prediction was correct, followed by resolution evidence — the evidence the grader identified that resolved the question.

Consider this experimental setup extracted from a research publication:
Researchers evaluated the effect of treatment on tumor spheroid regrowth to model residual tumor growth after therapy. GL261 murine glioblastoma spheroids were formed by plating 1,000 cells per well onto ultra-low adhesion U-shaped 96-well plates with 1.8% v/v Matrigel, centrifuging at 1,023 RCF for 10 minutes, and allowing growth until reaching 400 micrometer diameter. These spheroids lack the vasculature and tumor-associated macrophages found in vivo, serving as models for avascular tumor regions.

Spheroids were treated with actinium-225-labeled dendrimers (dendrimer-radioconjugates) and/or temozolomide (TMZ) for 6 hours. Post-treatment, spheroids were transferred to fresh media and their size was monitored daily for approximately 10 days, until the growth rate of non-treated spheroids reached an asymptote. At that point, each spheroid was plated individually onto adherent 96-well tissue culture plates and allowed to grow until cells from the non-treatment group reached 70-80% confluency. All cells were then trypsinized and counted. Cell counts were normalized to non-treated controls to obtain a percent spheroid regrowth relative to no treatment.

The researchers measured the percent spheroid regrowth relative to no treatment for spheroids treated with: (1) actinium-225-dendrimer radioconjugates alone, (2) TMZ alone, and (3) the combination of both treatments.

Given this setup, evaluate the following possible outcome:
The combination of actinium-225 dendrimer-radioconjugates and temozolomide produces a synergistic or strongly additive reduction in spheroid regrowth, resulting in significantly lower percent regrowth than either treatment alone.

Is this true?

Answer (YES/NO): YES